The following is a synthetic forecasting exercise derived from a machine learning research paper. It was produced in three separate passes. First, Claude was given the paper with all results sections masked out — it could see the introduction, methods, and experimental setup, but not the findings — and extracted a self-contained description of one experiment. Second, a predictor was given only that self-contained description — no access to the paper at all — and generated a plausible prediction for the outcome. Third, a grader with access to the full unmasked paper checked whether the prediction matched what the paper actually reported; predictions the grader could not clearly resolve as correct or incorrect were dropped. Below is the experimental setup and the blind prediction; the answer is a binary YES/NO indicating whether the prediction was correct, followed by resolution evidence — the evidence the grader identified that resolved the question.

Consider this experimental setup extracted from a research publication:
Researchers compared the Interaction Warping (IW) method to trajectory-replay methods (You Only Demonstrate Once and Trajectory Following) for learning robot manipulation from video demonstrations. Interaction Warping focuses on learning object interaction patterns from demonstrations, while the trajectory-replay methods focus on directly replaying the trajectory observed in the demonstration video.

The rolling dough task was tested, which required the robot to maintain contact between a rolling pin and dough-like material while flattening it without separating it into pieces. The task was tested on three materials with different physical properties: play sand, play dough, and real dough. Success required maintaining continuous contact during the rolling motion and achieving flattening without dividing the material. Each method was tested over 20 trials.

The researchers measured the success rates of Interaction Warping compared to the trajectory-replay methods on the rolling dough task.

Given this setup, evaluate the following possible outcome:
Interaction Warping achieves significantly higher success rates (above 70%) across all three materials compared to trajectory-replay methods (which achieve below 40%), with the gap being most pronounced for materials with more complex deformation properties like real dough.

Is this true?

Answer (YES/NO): NO